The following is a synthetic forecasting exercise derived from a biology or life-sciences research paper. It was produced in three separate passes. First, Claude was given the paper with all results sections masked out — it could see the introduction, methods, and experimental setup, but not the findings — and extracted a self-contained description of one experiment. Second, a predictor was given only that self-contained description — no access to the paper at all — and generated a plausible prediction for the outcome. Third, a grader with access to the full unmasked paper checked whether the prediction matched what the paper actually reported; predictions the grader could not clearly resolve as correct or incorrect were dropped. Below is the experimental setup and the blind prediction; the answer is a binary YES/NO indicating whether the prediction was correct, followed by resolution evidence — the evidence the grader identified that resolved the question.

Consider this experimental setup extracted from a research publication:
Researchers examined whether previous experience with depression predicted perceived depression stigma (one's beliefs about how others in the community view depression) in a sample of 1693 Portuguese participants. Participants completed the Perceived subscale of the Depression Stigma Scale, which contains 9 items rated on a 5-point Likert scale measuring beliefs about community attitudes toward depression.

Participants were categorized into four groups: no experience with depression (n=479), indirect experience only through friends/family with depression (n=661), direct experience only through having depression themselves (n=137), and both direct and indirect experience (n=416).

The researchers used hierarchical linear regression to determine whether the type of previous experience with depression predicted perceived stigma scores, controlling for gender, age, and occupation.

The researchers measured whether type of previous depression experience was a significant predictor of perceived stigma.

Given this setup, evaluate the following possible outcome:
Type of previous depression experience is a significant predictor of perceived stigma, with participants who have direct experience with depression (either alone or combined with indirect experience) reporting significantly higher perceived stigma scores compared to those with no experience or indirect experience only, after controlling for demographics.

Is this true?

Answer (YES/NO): NO